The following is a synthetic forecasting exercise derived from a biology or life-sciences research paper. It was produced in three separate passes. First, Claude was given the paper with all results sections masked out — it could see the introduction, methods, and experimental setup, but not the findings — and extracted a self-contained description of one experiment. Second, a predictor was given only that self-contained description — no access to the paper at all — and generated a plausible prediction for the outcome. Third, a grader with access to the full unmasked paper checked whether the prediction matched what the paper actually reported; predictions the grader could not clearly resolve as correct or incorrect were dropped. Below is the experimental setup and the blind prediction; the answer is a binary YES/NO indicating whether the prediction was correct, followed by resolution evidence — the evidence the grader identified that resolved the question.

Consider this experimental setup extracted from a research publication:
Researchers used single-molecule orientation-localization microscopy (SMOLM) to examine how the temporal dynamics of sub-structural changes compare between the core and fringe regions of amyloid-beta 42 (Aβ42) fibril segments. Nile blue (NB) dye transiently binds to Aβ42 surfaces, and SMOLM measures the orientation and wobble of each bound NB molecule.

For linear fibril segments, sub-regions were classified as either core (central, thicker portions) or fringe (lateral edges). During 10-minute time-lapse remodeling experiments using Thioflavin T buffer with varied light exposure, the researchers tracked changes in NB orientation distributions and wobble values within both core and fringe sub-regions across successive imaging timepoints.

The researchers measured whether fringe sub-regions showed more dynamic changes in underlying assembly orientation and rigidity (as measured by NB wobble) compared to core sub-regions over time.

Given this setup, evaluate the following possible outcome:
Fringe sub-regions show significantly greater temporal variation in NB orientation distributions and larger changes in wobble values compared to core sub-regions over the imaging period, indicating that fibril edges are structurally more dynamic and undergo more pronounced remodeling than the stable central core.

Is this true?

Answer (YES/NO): YES